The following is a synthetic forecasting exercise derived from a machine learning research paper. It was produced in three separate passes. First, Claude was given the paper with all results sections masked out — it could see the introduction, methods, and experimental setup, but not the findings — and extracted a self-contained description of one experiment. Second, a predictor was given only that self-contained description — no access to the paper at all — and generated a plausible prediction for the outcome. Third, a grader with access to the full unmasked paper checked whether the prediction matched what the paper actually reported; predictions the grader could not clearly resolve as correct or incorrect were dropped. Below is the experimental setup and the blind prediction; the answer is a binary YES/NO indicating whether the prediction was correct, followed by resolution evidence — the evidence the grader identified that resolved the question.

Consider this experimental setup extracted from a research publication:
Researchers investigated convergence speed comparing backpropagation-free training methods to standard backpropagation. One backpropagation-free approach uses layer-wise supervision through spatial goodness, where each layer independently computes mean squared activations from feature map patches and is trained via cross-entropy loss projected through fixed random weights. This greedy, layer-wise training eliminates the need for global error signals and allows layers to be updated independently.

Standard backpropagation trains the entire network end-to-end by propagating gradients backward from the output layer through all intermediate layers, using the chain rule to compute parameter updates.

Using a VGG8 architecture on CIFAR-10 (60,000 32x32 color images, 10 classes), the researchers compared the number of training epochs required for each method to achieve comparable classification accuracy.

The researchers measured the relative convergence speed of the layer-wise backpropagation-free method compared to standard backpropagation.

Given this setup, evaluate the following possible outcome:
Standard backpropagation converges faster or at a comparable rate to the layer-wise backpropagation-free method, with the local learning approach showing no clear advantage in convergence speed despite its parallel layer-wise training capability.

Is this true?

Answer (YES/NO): YES